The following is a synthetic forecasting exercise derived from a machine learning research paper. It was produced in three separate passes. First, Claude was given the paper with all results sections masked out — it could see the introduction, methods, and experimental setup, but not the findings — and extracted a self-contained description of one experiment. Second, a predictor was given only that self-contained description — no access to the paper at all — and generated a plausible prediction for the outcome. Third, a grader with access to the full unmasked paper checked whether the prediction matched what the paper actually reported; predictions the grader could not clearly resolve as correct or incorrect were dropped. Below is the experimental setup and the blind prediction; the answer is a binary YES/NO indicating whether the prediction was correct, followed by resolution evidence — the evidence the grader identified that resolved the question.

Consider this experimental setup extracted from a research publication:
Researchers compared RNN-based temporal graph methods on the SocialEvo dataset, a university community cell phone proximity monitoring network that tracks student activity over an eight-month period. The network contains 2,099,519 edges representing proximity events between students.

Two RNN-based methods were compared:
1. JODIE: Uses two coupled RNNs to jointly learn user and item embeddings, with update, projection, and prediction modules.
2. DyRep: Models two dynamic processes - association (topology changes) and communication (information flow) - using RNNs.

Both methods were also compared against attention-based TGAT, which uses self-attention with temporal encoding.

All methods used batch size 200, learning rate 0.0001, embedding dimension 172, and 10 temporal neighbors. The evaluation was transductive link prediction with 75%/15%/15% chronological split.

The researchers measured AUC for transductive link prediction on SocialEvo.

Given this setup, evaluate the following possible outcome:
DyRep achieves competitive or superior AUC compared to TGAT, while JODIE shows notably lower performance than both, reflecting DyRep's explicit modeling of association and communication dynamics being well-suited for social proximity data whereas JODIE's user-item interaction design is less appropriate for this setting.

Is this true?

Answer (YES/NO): NO